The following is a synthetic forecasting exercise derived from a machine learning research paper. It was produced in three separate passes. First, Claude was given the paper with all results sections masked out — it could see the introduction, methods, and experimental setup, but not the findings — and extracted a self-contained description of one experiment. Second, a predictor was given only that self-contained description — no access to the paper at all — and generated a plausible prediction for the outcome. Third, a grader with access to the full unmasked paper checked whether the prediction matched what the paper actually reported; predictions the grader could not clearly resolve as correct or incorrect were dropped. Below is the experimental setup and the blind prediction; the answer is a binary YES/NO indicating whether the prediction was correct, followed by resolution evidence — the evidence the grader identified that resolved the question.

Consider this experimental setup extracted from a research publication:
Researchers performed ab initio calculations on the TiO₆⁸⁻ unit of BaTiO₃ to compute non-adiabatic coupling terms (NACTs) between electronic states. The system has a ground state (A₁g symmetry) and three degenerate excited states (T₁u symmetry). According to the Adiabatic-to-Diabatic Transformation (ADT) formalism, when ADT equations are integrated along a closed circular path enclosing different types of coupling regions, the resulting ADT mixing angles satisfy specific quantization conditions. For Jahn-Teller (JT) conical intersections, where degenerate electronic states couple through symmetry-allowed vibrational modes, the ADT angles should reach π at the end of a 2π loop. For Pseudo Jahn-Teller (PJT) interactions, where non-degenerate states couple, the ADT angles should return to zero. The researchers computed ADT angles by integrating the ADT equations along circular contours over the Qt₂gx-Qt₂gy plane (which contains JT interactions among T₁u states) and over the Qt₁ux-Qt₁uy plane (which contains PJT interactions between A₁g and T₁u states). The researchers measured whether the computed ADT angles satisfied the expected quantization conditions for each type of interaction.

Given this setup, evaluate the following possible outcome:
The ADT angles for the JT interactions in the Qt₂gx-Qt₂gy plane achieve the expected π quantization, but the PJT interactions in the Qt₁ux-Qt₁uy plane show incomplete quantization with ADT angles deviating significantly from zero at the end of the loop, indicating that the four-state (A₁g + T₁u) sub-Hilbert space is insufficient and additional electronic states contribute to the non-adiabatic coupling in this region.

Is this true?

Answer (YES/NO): NO